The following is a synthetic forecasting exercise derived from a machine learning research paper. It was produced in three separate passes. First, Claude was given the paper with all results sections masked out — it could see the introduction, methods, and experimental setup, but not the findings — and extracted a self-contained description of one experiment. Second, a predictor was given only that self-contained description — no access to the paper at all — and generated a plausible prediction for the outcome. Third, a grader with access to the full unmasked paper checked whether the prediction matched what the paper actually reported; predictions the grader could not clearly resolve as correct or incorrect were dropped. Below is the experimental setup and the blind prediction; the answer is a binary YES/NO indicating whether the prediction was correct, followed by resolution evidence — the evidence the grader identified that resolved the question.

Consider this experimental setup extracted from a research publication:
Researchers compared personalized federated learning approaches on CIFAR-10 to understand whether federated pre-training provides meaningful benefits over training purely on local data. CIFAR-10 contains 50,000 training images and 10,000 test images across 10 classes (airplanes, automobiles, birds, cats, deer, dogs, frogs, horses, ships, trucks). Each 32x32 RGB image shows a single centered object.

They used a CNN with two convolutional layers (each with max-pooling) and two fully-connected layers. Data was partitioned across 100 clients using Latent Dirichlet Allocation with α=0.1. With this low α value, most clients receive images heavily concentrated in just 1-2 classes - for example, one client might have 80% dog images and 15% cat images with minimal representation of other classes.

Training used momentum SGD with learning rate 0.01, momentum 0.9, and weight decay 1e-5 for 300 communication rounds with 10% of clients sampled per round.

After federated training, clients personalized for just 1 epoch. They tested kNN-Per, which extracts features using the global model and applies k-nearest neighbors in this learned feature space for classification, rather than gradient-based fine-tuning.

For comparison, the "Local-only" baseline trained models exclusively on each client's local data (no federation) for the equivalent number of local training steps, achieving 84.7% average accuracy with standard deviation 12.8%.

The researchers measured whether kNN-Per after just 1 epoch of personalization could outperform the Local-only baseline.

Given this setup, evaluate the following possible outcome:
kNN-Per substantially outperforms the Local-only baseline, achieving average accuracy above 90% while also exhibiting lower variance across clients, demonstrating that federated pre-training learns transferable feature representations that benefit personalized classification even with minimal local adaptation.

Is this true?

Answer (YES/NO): NO